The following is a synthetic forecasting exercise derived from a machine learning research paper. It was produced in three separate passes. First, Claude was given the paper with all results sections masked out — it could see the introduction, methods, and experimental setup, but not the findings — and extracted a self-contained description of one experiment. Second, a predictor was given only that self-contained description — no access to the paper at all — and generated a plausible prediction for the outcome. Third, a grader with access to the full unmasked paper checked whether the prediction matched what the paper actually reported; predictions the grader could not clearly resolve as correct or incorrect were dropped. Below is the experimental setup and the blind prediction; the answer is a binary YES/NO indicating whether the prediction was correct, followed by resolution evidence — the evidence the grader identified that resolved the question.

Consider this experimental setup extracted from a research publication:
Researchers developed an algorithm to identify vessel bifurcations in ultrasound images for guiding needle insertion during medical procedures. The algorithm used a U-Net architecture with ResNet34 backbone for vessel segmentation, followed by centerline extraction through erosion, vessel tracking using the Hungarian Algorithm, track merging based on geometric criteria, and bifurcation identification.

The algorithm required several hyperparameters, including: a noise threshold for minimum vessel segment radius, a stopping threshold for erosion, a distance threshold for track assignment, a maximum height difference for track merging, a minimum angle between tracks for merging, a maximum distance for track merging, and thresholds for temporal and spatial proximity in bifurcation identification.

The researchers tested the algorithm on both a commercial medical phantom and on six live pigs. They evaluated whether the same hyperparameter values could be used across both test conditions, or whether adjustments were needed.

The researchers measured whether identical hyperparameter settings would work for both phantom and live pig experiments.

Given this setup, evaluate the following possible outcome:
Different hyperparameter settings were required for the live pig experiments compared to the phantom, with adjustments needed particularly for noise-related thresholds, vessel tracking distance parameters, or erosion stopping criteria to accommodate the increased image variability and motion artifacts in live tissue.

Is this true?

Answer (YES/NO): YES